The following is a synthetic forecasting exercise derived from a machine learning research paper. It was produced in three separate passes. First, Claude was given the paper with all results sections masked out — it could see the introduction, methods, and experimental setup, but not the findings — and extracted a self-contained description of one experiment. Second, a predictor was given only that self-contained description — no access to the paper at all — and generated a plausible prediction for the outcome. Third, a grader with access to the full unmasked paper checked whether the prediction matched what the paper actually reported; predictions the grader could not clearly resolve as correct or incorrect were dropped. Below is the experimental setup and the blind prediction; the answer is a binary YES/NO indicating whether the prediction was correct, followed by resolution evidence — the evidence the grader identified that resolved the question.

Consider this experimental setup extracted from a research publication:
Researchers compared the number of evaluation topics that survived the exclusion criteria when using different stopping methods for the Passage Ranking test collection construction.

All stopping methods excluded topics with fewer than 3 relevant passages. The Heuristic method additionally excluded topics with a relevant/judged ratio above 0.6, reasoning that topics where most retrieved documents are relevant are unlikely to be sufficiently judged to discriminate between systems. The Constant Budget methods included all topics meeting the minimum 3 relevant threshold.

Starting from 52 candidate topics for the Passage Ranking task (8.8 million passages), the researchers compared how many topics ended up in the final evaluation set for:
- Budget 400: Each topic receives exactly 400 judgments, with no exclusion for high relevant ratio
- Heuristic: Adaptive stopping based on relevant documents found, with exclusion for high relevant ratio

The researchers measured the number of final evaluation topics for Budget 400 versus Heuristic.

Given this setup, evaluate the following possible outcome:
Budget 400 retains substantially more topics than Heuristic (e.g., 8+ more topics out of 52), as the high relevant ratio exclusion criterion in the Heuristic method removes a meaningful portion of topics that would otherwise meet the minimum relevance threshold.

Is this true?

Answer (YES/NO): NO